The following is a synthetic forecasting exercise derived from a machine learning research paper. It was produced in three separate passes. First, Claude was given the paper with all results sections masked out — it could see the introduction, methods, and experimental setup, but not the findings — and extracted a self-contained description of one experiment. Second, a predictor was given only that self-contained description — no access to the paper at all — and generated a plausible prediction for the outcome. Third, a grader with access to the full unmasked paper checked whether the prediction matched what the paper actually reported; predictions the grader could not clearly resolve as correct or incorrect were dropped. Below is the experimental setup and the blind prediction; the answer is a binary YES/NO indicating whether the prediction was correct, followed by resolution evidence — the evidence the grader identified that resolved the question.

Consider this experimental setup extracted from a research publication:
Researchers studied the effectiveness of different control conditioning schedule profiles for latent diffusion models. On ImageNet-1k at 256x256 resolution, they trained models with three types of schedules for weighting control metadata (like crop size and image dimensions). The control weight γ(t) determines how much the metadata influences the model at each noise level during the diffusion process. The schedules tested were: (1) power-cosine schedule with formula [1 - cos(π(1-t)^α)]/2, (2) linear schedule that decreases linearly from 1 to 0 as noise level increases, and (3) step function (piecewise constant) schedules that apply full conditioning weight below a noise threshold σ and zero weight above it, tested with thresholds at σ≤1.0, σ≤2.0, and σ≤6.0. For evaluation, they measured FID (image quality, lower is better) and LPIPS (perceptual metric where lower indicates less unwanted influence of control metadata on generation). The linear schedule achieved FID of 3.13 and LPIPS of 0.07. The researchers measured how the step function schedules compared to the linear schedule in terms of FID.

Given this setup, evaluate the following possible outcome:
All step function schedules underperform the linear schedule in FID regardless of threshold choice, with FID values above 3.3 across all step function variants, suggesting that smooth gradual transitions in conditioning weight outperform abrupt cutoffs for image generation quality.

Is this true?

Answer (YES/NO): NO